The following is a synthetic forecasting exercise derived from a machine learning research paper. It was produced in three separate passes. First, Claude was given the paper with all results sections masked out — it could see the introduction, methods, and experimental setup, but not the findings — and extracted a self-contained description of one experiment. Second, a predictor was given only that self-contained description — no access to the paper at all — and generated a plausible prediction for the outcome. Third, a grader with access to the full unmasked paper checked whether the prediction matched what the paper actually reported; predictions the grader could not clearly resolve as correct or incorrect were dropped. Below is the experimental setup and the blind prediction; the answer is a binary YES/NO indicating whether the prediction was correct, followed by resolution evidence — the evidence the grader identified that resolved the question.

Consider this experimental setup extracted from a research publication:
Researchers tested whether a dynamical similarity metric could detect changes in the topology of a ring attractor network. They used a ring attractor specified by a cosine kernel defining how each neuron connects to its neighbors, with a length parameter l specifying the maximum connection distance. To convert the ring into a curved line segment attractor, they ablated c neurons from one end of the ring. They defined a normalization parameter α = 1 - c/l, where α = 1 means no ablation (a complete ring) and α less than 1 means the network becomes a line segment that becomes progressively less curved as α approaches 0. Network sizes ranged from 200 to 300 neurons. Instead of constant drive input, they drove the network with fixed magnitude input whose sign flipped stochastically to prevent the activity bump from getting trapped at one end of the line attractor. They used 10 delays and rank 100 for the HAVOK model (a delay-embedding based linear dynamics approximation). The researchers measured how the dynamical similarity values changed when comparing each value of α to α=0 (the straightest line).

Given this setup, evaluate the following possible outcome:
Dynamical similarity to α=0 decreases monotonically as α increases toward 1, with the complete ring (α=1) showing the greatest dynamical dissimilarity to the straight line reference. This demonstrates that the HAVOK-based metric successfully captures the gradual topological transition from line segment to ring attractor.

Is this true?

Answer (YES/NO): NO